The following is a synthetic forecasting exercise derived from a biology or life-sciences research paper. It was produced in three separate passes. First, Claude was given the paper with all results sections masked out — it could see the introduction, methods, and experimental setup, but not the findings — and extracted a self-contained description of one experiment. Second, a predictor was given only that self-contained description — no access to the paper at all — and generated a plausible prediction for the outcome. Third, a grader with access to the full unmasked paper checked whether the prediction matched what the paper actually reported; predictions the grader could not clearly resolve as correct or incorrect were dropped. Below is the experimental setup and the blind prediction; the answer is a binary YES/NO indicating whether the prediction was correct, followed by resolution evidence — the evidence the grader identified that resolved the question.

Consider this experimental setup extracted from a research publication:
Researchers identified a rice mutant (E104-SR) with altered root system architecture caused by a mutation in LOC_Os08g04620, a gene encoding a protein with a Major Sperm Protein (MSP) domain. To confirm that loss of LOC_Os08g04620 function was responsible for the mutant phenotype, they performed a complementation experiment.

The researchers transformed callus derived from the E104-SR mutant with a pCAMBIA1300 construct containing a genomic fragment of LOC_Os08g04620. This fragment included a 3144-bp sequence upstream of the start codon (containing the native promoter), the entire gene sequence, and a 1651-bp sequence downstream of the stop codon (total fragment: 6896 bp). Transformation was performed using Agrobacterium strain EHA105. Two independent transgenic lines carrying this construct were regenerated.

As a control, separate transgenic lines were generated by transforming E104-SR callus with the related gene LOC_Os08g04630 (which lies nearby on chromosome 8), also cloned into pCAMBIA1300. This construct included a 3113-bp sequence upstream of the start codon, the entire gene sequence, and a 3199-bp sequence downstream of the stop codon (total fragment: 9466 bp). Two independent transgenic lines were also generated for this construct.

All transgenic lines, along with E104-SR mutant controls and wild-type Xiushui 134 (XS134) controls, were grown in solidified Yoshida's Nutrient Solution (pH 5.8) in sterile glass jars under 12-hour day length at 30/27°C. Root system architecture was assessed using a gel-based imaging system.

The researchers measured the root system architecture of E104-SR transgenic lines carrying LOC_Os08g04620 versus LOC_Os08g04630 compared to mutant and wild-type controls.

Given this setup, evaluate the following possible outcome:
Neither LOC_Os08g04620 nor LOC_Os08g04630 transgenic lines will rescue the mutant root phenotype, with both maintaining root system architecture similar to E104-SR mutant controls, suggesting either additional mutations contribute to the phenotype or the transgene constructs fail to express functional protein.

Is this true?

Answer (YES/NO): NO